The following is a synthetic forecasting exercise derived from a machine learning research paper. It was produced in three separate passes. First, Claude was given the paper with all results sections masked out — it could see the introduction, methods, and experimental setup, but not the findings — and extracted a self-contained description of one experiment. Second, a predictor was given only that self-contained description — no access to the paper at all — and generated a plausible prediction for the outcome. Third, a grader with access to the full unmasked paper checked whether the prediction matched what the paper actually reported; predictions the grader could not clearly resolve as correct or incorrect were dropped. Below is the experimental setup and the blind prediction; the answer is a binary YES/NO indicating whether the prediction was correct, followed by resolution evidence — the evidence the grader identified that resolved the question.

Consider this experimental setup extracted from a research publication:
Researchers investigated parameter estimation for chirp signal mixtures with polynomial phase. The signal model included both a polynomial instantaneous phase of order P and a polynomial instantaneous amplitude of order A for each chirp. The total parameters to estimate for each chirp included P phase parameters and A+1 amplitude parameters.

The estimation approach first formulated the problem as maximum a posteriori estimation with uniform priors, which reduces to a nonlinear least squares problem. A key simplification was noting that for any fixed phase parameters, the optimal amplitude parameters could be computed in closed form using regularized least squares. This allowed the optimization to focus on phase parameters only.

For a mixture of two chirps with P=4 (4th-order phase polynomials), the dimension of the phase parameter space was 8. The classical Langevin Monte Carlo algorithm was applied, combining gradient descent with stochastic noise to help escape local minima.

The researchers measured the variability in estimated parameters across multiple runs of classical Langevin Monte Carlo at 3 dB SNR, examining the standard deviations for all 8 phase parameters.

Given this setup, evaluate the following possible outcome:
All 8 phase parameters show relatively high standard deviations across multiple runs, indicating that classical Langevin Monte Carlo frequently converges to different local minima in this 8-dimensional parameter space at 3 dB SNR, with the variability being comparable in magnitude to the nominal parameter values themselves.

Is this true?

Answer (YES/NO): NO